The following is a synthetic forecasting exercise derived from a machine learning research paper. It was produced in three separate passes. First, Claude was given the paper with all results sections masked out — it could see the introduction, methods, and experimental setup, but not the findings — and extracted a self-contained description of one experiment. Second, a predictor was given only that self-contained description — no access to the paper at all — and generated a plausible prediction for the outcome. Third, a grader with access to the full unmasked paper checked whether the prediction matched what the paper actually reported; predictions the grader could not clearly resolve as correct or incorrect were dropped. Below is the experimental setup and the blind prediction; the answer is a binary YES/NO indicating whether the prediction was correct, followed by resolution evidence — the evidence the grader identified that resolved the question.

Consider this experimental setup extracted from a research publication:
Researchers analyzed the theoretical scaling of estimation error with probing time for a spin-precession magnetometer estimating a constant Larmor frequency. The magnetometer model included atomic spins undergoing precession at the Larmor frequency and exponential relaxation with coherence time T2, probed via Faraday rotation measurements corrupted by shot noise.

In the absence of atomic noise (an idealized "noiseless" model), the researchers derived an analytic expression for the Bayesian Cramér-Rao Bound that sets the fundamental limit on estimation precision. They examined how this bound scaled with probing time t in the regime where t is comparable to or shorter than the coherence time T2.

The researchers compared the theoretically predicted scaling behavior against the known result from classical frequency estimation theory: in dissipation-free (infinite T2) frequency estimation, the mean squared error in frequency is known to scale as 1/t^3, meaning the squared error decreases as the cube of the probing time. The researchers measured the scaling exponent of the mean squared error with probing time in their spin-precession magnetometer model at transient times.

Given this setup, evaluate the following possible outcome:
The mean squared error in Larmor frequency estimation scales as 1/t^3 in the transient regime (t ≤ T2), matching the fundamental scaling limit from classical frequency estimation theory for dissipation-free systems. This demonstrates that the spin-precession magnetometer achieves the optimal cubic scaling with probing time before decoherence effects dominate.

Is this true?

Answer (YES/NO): YES